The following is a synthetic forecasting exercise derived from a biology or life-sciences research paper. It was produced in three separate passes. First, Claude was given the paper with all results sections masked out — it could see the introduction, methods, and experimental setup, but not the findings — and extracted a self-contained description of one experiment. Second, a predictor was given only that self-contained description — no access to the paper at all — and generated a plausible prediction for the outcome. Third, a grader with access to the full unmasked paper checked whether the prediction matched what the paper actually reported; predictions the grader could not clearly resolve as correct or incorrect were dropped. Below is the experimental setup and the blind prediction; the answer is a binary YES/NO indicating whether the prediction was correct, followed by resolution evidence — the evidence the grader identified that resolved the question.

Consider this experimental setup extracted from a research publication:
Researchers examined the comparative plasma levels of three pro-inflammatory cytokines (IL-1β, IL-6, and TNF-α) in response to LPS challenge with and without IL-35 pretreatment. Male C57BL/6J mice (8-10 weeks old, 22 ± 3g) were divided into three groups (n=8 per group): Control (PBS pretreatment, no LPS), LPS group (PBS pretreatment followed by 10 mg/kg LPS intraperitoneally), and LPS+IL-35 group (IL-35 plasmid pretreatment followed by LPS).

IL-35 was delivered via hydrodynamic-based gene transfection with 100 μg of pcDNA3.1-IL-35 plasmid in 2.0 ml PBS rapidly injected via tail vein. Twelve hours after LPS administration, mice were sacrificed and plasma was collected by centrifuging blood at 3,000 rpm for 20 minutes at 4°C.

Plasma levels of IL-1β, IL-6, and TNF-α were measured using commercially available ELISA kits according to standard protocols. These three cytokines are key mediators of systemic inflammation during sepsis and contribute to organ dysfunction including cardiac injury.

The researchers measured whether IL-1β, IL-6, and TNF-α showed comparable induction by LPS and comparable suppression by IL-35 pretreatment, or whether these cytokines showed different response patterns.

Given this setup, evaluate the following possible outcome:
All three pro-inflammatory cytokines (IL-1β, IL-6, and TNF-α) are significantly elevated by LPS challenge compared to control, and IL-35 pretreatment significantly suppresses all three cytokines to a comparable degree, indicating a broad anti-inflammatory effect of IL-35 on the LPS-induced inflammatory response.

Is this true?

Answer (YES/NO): NO